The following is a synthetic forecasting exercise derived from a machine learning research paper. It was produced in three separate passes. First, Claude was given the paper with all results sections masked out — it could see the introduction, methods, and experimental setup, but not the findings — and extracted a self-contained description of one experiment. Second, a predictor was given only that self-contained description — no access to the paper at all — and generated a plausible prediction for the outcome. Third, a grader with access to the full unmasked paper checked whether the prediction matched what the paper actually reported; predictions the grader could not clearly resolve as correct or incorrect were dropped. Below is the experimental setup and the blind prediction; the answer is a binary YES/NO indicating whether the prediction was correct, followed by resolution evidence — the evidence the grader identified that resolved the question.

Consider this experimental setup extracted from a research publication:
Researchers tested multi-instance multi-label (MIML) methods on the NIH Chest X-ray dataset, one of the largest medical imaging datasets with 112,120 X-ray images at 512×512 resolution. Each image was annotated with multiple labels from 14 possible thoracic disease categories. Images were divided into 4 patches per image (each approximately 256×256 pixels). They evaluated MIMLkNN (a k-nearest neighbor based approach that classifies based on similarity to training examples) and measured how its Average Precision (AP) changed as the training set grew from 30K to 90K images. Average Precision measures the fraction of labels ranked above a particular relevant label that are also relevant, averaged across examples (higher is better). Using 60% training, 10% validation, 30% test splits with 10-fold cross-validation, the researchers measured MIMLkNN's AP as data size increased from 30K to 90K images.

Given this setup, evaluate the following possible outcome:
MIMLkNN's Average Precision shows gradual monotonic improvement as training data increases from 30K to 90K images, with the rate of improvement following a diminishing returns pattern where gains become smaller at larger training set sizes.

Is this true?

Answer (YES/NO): NO